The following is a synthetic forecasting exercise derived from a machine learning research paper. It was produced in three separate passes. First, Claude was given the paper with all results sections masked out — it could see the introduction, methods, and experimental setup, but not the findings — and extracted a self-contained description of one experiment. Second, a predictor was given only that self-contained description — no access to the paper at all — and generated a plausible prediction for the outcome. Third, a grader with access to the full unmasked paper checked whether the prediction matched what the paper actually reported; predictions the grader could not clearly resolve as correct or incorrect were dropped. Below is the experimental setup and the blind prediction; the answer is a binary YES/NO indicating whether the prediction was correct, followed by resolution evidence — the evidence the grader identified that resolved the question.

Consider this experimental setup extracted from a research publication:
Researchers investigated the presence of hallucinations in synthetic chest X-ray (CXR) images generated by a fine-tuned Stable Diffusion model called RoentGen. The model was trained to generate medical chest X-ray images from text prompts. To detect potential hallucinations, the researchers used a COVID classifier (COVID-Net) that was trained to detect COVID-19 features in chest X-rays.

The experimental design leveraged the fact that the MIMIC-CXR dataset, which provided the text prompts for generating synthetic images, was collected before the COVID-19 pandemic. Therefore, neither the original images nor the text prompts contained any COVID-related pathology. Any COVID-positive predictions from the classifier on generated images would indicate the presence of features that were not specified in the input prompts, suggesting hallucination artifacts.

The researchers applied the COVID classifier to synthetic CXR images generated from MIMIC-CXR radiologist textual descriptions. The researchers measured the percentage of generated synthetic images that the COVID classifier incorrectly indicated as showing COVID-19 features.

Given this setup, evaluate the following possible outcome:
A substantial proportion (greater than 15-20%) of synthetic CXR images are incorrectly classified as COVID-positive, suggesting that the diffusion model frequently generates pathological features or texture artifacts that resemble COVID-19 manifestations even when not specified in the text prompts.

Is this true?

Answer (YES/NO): YES